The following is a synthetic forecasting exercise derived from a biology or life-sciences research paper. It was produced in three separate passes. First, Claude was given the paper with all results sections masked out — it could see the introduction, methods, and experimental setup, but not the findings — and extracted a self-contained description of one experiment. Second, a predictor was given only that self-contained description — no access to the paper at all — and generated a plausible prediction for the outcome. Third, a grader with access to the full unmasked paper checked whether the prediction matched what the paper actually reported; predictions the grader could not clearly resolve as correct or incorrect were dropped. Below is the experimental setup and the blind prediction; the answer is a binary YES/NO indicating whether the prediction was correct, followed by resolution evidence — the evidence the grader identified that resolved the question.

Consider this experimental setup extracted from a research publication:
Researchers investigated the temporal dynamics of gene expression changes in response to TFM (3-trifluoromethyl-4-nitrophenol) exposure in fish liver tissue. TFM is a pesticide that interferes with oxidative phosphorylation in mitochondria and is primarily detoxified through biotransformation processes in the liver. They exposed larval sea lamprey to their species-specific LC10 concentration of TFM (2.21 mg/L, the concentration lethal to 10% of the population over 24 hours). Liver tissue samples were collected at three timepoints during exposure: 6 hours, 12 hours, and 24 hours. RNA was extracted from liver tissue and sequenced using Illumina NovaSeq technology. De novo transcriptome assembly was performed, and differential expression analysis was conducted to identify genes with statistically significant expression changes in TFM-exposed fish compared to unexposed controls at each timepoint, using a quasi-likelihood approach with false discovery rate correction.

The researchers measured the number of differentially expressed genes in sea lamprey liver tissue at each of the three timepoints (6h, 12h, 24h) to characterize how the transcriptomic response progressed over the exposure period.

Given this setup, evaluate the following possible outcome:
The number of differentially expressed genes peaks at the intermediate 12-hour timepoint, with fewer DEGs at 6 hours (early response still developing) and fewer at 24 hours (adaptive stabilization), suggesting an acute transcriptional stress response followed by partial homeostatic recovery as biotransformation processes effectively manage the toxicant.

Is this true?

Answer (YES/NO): NO